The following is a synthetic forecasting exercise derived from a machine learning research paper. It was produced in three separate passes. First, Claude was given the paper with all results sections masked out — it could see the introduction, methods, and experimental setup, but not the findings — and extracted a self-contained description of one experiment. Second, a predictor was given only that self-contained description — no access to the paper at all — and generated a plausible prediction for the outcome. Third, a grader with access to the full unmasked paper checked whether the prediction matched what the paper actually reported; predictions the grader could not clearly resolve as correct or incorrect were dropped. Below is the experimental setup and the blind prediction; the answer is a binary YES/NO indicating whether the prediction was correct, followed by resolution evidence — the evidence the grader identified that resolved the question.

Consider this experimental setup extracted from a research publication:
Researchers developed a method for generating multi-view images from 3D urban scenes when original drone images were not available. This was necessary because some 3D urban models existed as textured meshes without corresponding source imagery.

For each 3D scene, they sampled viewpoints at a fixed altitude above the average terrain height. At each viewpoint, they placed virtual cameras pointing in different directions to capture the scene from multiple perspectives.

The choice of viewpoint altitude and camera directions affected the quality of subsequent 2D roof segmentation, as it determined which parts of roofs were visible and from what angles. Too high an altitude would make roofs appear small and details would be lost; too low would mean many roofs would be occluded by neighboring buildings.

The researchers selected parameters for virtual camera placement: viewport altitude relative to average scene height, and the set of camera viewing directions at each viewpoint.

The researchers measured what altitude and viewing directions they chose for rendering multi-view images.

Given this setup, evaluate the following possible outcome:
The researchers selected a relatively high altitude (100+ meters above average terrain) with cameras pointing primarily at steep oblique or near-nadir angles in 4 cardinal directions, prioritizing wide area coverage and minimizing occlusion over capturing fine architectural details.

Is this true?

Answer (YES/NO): NO